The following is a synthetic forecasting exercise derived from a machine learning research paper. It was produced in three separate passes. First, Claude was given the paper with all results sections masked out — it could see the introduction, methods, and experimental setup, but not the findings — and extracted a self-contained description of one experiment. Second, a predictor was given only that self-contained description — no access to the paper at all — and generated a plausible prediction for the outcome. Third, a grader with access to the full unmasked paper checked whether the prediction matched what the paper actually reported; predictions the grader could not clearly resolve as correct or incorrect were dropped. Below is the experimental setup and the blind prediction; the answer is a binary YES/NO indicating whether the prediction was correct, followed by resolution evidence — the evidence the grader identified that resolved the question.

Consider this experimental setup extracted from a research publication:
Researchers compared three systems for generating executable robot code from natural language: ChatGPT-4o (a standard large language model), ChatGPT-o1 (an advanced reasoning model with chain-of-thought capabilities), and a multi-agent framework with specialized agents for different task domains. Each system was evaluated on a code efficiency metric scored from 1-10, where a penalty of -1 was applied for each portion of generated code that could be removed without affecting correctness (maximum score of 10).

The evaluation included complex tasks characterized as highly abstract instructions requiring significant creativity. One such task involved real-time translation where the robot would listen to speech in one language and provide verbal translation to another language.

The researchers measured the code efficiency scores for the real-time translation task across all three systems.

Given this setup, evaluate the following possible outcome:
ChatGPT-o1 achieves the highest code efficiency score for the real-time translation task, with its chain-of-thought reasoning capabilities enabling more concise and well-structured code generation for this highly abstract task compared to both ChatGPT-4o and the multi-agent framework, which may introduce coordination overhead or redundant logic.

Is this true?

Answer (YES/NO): YES